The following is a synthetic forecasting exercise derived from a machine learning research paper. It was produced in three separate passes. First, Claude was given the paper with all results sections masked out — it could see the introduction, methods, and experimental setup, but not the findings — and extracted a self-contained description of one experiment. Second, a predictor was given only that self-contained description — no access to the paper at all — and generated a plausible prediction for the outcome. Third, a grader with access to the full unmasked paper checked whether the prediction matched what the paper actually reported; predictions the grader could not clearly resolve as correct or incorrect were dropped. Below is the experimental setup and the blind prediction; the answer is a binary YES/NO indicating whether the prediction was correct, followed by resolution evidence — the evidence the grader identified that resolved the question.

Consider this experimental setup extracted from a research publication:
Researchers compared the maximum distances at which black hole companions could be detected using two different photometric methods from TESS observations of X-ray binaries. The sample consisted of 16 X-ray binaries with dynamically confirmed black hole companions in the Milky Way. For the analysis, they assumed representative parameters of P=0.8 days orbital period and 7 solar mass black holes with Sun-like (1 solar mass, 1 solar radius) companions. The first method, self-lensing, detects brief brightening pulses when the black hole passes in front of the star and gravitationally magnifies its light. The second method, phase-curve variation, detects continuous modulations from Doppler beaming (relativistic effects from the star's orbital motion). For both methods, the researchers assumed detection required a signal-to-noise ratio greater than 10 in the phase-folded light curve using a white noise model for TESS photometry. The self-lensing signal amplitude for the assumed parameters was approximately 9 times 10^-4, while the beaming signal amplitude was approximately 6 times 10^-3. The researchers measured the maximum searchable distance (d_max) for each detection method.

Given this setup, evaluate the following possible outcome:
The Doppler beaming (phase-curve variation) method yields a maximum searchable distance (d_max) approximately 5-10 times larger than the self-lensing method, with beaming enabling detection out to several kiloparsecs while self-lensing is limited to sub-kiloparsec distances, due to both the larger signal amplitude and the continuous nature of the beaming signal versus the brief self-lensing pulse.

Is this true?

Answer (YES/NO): NO